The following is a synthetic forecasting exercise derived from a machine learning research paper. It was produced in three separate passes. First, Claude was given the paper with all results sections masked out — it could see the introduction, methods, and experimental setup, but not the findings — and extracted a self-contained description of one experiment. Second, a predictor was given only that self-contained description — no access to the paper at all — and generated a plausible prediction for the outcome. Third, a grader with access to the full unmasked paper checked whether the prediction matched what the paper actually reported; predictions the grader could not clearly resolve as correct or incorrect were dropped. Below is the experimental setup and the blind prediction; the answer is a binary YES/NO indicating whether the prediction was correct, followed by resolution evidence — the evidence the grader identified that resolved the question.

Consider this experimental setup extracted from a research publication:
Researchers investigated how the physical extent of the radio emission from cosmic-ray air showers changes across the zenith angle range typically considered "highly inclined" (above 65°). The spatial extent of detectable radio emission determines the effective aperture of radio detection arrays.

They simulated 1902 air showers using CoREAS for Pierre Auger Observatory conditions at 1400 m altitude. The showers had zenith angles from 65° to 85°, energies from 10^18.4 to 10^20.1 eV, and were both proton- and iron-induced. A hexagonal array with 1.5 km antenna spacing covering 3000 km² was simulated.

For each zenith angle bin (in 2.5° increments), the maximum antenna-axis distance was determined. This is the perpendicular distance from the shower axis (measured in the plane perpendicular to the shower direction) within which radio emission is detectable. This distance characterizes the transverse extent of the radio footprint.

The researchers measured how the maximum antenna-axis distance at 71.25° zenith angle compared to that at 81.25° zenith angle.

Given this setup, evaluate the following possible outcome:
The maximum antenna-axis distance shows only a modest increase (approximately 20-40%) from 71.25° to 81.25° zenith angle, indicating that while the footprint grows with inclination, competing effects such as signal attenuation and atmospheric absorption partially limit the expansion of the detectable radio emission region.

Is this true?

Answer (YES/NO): NO